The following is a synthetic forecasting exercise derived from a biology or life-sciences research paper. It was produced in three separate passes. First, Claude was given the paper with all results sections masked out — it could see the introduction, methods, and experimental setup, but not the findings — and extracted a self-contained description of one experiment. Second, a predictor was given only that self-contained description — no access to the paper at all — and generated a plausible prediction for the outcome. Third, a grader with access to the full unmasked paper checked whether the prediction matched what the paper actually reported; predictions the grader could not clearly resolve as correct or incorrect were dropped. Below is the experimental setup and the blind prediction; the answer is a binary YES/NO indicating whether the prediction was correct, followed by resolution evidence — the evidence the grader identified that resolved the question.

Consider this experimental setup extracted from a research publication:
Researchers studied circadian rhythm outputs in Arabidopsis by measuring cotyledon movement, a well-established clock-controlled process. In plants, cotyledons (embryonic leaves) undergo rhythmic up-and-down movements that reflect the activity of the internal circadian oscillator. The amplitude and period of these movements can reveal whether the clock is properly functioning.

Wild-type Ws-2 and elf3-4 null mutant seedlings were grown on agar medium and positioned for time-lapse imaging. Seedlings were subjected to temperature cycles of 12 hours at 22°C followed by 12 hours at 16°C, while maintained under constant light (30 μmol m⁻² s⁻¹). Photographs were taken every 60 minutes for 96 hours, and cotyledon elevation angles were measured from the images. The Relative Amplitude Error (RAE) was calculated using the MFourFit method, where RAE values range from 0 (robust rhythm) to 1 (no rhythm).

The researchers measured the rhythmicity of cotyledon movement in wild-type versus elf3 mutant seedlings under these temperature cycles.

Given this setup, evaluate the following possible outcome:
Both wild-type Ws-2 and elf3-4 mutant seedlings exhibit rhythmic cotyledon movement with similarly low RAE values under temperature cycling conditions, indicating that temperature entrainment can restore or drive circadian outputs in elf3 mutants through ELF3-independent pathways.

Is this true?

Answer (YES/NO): NO